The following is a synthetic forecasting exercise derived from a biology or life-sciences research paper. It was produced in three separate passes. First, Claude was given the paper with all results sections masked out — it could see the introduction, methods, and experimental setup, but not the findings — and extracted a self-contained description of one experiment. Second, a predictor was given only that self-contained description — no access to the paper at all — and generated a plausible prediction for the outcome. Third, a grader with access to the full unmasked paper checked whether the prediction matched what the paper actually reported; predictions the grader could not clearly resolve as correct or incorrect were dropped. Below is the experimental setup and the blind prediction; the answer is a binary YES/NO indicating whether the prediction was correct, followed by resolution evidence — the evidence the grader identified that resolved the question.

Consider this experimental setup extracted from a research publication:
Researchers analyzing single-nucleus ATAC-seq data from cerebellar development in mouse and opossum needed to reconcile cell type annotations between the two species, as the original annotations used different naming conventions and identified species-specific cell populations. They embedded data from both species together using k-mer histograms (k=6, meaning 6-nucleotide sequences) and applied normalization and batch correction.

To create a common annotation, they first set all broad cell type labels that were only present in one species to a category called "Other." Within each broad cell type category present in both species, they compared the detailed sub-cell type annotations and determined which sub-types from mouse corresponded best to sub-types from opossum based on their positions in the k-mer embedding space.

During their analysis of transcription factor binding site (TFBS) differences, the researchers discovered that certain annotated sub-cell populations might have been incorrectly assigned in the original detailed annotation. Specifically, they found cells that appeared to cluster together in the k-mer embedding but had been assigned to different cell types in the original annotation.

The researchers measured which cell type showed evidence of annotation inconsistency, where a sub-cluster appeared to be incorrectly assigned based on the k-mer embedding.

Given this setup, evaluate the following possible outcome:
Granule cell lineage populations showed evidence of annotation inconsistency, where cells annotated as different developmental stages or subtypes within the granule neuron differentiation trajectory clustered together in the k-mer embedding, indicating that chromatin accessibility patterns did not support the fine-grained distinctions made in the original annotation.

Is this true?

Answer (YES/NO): YES